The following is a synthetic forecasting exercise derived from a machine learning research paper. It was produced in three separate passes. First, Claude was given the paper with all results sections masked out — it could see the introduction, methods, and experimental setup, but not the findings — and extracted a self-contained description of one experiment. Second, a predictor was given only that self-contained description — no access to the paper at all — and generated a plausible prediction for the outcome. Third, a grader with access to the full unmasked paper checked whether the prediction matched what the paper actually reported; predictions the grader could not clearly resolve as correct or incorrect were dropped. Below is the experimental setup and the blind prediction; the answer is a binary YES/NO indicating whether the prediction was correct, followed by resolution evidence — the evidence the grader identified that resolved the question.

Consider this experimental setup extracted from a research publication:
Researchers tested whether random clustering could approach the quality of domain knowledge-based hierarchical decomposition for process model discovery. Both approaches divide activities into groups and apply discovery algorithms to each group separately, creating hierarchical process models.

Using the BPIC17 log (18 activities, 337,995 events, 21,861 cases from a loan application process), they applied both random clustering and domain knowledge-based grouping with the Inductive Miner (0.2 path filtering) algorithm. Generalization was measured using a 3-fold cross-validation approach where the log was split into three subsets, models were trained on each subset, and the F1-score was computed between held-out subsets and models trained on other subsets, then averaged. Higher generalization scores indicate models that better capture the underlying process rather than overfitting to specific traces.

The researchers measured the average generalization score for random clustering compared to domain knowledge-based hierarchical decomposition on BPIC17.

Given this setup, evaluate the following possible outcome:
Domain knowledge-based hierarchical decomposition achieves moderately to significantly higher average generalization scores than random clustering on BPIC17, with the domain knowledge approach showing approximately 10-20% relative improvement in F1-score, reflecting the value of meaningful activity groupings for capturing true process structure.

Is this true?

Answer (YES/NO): NO